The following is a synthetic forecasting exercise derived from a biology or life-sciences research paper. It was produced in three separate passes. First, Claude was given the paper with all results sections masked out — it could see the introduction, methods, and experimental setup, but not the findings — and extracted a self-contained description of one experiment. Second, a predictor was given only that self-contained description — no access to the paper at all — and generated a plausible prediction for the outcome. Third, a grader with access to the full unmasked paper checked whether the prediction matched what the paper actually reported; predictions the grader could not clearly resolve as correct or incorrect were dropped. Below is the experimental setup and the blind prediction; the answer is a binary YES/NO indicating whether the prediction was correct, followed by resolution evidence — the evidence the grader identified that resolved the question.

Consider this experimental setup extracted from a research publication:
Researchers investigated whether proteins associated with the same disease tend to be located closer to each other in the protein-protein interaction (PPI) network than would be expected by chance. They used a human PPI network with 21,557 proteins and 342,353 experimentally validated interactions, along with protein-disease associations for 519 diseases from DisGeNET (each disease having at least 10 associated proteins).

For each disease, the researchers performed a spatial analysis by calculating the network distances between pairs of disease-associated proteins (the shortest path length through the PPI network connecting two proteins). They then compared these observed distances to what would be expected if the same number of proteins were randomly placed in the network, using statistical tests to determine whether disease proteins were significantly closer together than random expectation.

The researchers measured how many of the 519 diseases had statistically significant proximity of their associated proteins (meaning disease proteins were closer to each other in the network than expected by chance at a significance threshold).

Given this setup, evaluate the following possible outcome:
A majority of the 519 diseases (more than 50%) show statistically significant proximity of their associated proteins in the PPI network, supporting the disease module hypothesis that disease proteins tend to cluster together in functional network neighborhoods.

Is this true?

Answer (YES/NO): NO